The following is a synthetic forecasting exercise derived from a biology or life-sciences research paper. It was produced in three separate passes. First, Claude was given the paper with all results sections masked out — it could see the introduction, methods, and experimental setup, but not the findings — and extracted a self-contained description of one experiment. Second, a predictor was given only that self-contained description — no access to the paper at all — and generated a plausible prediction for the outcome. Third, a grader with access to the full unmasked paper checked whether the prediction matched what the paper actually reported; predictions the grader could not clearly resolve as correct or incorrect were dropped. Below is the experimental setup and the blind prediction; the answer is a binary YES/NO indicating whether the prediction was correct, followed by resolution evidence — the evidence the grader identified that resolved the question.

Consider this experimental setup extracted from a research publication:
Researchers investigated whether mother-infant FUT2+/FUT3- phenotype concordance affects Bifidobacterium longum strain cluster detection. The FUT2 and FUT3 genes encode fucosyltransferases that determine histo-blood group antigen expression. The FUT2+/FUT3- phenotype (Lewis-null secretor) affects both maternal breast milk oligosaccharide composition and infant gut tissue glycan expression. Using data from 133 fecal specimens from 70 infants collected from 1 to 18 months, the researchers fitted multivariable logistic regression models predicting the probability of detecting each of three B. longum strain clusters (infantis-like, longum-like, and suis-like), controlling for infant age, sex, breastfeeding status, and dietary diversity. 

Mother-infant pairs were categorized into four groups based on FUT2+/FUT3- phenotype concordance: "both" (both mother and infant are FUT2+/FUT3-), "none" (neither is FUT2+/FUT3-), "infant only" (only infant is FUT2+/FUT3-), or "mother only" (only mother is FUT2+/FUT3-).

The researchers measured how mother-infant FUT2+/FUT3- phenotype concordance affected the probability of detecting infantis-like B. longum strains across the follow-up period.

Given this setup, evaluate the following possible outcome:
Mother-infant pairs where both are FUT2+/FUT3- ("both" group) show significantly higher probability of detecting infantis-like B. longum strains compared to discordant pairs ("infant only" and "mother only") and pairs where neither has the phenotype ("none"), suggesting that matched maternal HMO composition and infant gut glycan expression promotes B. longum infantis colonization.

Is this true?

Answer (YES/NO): NO